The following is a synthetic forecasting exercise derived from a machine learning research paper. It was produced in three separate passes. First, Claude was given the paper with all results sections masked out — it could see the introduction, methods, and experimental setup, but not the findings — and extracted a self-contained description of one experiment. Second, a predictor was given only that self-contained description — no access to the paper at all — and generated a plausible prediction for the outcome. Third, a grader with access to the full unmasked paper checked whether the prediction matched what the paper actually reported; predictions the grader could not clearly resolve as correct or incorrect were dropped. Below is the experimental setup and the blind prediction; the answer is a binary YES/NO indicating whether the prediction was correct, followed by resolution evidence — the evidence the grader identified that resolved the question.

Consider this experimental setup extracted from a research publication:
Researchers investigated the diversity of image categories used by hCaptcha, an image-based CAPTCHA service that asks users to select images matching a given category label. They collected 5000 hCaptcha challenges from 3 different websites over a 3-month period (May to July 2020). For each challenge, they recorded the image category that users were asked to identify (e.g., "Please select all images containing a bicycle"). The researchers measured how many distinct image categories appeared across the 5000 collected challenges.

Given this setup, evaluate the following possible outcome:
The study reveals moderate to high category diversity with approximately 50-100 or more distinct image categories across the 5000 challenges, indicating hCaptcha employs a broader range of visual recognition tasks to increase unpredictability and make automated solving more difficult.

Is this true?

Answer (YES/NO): NO